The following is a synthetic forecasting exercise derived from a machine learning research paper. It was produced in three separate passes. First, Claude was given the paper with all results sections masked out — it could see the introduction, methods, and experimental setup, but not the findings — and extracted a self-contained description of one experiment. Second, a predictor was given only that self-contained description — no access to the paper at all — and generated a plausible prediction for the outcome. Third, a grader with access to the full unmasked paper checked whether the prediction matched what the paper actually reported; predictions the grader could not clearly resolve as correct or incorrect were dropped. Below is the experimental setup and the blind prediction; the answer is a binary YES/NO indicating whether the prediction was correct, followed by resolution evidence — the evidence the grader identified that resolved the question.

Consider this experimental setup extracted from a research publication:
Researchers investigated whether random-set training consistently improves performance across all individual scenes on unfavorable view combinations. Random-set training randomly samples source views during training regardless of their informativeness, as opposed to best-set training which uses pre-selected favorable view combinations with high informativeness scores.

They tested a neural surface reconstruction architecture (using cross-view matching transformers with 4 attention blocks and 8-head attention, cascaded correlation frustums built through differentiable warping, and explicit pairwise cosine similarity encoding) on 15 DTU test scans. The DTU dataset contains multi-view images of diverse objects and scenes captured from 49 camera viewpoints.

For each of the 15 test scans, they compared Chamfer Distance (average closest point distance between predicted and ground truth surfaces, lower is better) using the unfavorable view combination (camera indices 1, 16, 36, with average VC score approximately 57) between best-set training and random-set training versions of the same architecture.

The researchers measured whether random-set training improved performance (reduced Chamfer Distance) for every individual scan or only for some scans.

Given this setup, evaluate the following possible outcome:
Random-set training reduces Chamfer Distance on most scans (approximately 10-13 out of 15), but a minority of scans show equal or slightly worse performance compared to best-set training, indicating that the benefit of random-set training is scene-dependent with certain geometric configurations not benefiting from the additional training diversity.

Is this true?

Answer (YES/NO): NO